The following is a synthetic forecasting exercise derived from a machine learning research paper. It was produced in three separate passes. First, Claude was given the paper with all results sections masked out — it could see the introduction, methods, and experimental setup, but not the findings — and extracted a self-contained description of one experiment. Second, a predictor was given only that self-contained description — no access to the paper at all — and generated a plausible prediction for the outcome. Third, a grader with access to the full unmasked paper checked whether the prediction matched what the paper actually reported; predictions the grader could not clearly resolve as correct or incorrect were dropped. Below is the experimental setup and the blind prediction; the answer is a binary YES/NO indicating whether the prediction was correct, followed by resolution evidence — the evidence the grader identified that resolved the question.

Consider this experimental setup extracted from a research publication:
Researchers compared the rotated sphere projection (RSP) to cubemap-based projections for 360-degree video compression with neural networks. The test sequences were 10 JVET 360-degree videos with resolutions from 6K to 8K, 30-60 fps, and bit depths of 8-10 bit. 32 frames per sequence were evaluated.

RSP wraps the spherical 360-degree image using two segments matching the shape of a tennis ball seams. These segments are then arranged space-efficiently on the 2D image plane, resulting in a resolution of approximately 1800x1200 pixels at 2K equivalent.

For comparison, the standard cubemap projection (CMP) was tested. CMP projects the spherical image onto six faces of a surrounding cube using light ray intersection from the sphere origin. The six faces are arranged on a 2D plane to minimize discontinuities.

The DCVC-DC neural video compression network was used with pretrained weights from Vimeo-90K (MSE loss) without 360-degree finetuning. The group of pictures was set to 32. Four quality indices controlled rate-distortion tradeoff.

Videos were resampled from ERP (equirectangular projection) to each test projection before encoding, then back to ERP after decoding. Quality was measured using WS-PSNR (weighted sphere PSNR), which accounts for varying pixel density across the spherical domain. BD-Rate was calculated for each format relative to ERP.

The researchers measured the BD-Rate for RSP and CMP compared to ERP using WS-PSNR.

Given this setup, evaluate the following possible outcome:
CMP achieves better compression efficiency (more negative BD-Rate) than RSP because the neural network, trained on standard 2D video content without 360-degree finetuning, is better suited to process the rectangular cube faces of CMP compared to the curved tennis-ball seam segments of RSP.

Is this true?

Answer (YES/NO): NO